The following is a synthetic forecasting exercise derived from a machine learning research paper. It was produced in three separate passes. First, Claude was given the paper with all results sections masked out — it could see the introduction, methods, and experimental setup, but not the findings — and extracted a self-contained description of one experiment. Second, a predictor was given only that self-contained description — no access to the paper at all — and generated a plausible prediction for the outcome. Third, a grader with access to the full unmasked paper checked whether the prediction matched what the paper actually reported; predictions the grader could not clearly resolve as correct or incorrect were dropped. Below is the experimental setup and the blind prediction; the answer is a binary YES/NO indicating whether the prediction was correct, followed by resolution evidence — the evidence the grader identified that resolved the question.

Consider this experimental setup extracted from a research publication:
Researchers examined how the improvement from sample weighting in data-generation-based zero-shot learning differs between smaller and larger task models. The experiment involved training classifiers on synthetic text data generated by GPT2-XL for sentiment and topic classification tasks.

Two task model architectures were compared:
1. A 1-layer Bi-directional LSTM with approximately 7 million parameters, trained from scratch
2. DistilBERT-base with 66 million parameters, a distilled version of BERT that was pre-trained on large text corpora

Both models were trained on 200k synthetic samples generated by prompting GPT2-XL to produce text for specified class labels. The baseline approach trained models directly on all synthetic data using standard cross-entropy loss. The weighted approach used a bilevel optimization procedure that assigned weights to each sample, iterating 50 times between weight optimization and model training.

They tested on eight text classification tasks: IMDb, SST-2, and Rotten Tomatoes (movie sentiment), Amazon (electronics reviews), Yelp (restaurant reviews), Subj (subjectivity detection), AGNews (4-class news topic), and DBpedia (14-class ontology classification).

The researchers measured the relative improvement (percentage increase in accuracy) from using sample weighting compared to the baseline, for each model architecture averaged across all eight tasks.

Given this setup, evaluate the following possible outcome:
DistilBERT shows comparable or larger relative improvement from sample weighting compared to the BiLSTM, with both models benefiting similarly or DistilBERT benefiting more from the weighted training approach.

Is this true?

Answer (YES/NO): NO